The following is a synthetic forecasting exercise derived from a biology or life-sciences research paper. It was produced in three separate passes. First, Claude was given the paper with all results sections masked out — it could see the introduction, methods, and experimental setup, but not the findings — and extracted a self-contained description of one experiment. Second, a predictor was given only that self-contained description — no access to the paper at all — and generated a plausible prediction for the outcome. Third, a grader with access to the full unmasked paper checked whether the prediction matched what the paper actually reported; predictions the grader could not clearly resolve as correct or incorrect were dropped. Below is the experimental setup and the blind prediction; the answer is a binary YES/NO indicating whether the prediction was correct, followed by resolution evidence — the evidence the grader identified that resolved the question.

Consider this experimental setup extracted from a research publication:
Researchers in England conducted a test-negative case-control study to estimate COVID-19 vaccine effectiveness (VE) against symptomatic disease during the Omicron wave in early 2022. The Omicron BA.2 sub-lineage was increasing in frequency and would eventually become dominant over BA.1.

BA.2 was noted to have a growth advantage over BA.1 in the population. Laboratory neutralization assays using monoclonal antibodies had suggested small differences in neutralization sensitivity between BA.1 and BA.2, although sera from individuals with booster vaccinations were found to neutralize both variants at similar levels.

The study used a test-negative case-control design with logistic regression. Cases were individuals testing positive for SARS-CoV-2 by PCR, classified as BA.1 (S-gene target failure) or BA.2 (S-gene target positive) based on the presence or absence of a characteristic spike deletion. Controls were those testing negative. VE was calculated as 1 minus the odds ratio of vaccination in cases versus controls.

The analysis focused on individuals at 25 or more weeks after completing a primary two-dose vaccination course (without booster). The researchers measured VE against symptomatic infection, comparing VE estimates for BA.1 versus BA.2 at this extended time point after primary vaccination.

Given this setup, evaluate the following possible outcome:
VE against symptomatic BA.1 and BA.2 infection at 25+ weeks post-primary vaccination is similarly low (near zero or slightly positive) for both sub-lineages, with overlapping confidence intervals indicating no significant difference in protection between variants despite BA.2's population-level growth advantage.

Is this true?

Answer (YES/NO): NO